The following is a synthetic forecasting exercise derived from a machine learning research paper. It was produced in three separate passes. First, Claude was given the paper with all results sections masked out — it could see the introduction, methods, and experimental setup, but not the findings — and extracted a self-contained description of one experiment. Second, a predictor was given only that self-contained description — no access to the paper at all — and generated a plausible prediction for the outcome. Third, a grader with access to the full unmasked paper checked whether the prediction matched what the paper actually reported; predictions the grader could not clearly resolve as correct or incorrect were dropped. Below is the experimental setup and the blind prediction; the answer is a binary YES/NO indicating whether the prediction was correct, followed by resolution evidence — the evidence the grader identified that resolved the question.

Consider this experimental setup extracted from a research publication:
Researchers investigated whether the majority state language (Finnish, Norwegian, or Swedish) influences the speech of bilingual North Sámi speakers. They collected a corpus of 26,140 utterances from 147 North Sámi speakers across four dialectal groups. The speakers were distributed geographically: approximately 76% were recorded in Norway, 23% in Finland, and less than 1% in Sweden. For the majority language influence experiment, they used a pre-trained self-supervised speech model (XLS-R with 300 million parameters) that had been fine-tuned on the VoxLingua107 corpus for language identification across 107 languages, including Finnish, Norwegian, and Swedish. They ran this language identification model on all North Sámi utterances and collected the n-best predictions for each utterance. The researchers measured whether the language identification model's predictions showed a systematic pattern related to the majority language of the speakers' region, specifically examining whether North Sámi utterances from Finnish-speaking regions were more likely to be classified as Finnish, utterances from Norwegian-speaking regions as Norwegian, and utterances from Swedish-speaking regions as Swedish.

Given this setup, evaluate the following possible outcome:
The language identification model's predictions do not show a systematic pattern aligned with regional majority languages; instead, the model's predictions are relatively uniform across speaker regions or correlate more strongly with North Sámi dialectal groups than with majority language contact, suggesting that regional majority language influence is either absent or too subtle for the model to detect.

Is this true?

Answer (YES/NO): NO